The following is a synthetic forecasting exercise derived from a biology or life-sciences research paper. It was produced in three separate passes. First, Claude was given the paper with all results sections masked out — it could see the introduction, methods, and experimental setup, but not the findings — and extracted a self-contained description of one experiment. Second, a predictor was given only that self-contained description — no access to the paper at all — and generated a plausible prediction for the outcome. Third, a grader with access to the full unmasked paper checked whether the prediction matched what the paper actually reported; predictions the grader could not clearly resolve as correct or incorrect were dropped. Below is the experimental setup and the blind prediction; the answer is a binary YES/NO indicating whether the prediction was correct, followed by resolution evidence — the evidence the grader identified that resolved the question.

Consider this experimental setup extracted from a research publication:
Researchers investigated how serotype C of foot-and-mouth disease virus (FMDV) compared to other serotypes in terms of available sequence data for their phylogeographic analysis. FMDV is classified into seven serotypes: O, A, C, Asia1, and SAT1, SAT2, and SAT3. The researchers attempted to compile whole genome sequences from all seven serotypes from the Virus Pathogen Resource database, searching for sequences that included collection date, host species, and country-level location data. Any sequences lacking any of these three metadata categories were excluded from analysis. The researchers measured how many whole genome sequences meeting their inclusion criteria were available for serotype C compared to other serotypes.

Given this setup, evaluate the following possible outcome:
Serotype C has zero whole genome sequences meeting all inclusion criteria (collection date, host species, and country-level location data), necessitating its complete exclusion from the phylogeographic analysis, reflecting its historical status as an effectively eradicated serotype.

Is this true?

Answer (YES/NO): NO